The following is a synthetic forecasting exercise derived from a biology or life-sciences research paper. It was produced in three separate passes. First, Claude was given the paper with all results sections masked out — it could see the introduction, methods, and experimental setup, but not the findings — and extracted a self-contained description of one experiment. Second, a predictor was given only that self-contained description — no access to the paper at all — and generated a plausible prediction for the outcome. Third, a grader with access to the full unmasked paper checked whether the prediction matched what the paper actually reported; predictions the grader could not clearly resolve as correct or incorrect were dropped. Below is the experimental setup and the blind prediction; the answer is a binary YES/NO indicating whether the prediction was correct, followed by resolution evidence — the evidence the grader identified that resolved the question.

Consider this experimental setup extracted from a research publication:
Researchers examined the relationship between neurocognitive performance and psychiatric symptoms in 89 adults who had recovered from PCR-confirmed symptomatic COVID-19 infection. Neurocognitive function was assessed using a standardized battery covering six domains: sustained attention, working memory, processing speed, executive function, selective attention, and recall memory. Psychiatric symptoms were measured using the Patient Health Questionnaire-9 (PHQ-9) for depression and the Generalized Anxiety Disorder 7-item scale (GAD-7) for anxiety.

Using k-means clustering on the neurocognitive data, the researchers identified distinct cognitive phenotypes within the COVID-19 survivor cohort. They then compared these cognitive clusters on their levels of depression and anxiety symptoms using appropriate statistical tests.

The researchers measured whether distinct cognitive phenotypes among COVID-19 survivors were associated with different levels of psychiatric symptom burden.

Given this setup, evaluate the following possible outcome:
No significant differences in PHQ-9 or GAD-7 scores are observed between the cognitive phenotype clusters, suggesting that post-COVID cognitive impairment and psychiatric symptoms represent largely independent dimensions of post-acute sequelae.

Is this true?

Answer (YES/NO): YES